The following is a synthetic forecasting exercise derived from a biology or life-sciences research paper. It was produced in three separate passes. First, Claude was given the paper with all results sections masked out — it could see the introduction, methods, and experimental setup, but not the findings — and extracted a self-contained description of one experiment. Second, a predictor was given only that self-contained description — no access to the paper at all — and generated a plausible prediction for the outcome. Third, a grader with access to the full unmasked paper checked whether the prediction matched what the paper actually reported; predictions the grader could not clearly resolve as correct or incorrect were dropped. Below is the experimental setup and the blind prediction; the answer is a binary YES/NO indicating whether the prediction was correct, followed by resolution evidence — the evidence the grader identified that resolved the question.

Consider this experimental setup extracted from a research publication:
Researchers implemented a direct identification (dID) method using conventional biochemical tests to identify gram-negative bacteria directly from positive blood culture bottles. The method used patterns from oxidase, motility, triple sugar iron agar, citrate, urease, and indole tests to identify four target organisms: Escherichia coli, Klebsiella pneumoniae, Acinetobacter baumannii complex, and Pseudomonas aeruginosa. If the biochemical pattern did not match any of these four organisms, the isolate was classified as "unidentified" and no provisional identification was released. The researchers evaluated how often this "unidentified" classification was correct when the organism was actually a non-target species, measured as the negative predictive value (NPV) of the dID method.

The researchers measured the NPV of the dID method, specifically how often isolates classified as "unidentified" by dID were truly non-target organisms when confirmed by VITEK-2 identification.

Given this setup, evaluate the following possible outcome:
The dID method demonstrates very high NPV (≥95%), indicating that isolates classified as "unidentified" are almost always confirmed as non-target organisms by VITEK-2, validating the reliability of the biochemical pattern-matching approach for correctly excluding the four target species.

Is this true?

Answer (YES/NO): NO